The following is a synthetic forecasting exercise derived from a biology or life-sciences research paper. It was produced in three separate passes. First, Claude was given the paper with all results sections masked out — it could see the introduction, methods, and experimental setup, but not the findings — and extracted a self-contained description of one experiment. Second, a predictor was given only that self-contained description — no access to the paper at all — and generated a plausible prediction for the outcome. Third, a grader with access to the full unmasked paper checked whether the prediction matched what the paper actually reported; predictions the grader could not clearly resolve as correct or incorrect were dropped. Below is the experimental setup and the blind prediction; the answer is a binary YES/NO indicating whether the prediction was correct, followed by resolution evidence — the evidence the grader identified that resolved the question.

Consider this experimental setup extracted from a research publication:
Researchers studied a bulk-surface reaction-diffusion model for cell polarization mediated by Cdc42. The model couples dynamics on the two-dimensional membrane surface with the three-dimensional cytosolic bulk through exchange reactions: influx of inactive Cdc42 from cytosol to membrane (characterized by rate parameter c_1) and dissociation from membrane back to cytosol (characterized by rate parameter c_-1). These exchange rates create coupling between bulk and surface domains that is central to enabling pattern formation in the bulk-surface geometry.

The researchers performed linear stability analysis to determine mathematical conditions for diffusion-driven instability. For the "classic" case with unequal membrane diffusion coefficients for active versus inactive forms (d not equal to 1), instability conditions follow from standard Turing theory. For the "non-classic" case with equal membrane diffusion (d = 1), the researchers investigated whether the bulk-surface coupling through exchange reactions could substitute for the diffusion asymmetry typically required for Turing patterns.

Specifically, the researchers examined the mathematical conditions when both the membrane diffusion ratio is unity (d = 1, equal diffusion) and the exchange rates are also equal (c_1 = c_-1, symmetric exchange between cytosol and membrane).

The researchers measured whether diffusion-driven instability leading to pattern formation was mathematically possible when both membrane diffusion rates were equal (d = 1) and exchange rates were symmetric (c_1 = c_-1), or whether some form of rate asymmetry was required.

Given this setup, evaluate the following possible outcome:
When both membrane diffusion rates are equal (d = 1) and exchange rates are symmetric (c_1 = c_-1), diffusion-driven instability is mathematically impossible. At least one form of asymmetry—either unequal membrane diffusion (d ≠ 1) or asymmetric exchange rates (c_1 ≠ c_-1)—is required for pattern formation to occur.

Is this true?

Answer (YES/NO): NO